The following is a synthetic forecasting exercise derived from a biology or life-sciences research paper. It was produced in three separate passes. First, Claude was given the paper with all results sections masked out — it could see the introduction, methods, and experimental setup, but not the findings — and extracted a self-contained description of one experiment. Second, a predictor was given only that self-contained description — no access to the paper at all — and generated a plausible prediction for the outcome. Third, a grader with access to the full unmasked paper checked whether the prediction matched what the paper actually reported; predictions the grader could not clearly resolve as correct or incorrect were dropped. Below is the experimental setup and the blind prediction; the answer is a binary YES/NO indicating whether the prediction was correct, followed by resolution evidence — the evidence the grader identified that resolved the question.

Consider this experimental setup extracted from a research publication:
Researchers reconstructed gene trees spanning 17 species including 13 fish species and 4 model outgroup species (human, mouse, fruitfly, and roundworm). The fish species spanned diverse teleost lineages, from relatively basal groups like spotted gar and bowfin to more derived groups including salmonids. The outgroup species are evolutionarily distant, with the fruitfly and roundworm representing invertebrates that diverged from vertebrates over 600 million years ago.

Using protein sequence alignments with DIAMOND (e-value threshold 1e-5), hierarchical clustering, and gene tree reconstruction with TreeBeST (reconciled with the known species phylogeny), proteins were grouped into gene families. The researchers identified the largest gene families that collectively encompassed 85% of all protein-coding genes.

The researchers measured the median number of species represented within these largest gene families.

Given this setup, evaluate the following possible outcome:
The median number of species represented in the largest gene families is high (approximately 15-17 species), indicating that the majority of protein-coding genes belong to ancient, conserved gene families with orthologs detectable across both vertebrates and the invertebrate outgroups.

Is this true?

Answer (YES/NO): YES